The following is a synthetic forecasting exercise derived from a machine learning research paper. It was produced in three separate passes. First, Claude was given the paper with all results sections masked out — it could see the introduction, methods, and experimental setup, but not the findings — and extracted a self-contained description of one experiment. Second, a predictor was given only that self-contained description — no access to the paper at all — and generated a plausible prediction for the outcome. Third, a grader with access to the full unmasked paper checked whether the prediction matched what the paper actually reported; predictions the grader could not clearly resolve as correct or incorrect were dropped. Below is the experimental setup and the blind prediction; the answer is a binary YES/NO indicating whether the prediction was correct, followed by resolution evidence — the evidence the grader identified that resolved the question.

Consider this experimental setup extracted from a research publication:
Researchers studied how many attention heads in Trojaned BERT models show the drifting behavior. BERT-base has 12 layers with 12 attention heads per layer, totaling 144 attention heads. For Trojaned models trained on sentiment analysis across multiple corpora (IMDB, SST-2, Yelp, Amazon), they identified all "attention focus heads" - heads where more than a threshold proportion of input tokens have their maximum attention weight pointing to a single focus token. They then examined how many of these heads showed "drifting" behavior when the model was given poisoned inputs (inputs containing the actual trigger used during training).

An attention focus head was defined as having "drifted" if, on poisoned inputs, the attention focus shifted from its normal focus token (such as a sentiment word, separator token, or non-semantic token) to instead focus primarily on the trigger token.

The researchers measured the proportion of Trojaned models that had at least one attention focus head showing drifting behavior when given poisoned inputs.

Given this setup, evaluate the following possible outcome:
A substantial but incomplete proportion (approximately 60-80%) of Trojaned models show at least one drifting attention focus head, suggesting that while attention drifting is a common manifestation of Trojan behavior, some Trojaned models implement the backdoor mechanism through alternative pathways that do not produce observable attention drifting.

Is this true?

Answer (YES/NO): NO